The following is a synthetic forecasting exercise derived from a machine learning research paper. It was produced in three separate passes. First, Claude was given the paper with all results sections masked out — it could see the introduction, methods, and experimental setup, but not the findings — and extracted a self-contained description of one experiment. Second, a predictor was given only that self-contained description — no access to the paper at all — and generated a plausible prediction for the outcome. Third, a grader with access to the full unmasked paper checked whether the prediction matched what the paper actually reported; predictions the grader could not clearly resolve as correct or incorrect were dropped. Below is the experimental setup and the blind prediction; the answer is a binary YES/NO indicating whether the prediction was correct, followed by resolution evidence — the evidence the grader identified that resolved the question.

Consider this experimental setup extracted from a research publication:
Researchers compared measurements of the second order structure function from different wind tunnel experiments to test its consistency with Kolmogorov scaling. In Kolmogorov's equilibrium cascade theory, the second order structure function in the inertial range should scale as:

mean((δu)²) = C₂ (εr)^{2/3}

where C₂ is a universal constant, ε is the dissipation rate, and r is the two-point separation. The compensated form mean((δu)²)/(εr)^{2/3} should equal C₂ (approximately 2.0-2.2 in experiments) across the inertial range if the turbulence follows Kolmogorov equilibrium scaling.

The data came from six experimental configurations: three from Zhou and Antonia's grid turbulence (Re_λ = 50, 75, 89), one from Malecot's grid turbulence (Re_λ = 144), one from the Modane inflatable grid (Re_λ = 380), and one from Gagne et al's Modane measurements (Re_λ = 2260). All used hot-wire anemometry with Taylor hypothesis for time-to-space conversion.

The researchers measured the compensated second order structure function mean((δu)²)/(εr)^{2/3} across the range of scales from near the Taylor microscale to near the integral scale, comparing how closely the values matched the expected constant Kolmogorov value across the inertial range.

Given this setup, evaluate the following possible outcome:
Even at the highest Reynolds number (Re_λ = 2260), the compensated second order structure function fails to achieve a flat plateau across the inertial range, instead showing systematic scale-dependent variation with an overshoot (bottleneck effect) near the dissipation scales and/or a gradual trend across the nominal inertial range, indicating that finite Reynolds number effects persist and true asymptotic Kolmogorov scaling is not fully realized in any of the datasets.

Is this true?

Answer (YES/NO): YES